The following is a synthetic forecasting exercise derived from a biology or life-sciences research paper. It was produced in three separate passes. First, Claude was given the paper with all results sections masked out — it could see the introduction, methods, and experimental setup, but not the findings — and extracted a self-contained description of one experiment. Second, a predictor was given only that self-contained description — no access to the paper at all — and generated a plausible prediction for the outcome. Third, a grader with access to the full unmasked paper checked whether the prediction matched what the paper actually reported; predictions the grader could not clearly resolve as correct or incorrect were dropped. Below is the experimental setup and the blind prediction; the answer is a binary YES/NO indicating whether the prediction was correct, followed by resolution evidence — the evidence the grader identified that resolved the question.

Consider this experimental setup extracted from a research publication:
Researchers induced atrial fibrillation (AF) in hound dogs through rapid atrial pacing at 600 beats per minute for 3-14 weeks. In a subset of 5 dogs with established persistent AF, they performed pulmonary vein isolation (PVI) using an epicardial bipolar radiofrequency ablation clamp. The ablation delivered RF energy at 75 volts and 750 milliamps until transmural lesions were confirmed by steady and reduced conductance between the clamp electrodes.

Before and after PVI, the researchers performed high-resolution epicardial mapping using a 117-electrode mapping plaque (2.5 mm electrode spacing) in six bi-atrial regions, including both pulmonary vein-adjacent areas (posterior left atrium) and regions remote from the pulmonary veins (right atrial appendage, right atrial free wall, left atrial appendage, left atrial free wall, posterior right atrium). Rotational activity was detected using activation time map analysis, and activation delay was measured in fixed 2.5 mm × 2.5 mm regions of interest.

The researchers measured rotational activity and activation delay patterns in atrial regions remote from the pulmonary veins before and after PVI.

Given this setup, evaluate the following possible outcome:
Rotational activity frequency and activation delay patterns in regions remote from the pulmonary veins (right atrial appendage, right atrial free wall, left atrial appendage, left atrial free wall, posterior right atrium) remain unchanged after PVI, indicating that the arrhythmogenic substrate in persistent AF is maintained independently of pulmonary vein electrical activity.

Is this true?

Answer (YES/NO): NO